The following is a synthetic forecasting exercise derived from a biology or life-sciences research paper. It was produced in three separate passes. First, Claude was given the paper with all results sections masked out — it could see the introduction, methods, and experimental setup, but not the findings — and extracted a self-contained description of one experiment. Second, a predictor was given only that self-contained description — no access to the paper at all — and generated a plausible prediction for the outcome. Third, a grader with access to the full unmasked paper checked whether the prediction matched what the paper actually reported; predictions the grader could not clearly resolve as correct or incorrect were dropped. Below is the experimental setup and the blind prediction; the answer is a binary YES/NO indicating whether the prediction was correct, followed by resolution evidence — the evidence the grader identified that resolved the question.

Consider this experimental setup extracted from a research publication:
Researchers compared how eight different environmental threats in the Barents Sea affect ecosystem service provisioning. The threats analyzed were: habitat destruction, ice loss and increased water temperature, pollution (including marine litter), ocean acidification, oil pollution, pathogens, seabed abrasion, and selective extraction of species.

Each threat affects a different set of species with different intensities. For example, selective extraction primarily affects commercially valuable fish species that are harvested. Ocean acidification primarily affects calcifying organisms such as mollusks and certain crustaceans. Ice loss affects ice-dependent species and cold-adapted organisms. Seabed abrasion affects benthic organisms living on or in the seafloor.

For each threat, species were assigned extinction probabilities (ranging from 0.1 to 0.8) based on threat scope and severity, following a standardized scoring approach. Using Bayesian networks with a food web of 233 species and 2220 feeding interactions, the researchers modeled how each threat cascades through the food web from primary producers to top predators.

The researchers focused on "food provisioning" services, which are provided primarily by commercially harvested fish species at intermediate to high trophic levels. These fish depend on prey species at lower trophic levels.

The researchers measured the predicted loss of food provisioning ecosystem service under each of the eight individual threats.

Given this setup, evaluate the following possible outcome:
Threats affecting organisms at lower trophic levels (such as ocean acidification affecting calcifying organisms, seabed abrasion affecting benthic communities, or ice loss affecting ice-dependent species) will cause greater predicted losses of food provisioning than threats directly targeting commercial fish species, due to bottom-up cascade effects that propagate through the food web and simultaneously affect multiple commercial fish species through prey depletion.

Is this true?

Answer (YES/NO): NO